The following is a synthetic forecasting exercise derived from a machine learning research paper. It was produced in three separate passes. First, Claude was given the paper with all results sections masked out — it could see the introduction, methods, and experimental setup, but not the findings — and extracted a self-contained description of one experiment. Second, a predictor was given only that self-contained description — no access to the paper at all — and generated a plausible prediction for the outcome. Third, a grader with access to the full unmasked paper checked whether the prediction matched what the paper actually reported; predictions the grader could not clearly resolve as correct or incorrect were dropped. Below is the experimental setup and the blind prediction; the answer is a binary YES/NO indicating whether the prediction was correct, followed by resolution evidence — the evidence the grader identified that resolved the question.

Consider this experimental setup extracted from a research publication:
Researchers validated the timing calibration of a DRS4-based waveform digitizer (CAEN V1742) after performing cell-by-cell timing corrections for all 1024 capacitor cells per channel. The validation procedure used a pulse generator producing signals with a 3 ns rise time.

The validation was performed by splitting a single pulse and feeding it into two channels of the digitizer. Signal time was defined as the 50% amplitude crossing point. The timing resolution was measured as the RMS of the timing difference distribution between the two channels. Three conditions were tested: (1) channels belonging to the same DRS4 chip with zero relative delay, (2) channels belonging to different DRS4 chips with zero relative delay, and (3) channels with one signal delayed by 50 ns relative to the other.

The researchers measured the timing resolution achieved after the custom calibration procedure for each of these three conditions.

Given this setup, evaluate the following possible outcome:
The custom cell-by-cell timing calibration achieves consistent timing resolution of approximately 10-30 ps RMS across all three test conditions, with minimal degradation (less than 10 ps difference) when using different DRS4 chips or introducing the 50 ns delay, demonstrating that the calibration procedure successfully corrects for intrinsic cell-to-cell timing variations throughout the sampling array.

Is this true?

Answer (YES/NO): NO